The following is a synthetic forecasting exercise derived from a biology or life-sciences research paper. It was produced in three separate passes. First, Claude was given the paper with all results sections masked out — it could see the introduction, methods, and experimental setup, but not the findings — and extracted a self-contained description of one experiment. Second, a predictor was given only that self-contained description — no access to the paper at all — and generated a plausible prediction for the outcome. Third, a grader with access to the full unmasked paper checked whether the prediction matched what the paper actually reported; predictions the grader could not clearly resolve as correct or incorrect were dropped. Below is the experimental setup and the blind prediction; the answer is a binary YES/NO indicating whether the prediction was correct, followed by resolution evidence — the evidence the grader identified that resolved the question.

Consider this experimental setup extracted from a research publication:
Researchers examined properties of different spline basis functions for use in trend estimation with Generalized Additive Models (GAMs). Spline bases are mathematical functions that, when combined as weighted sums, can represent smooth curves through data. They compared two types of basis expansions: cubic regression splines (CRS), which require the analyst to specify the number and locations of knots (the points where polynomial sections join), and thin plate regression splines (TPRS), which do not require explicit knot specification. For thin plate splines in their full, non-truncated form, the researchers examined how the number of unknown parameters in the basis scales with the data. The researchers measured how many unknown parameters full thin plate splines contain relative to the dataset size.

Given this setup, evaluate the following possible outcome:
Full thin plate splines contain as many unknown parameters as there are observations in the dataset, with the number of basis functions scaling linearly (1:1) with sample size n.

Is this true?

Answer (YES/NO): YES